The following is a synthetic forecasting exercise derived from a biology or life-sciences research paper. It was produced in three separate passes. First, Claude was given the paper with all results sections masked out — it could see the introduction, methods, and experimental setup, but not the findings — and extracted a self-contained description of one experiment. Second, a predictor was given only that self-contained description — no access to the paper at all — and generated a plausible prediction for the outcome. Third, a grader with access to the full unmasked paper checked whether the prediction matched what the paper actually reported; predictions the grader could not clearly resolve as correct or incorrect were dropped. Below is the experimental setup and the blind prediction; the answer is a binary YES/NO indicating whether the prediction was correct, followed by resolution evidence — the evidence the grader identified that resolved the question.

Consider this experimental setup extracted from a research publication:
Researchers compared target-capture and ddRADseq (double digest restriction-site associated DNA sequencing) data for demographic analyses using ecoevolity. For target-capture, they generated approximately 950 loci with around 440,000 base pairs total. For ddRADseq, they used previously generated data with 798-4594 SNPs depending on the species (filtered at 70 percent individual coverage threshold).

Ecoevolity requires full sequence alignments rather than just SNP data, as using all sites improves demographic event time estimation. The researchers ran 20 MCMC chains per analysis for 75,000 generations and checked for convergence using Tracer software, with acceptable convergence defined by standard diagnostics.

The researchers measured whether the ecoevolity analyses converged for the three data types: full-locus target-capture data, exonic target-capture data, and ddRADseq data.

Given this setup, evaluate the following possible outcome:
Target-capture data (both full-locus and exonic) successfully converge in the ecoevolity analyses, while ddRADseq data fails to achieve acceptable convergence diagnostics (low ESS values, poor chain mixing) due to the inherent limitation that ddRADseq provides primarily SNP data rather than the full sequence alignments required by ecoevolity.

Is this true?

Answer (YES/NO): YES